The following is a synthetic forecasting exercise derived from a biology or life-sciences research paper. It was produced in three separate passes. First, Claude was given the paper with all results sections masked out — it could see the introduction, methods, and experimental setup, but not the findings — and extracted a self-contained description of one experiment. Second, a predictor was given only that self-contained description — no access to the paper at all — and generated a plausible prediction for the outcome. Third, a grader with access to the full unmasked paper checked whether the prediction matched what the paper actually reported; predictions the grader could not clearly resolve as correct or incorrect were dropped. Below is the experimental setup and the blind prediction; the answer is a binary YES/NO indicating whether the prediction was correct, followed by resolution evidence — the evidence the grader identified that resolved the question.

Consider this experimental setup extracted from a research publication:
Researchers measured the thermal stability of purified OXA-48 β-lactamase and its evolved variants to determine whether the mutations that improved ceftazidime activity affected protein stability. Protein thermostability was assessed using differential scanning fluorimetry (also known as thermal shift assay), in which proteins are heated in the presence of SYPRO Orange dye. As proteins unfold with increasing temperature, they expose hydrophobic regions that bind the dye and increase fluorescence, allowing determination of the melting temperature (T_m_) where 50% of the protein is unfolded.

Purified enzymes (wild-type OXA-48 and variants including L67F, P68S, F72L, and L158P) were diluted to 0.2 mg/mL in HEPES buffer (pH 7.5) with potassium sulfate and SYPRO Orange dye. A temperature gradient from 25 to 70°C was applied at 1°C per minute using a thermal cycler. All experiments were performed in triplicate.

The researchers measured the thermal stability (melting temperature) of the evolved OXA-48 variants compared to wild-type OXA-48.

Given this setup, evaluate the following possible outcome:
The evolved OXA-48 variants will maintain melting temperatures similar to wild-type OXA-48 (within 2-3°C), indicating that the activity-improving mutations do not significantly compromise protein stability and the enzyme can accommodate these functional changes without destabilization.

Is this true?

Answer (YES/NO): NO